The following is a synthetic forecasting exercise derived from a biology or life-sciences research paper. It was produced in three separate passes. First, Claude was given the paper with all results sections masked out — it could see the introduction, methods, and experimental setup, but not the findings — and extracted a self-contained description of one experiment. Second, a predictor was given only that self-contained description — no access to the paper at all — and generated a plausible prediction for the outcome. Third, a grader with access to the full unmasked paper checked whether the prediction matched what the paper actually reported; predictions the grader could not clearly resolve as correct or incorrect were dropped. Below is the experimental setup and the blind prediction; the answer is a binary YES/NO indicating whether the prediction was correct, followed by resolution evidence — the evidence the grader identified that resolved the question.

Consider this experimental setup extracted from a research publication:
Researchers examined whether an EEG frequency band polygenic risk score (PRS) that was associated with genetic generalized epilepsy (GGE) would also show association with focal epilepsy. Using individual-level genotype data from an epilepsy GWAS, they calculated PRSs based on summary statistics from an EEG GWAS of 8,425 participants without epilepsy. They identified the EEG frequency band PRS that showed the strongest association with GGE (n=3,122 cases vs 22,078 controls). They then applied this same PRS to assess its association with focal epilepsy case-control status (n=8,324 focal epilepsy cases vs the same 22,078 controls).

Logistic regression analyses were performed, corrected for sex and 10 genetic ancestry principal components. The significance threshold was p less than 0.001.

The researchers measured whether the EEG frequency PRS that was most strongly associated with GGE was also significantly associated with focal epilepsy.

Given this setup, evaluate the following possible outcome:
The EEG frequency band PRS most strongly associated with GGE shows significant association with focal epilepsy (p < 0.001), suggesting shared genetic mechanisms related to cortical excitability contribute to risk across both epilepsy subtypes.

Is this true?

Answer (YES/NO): NO